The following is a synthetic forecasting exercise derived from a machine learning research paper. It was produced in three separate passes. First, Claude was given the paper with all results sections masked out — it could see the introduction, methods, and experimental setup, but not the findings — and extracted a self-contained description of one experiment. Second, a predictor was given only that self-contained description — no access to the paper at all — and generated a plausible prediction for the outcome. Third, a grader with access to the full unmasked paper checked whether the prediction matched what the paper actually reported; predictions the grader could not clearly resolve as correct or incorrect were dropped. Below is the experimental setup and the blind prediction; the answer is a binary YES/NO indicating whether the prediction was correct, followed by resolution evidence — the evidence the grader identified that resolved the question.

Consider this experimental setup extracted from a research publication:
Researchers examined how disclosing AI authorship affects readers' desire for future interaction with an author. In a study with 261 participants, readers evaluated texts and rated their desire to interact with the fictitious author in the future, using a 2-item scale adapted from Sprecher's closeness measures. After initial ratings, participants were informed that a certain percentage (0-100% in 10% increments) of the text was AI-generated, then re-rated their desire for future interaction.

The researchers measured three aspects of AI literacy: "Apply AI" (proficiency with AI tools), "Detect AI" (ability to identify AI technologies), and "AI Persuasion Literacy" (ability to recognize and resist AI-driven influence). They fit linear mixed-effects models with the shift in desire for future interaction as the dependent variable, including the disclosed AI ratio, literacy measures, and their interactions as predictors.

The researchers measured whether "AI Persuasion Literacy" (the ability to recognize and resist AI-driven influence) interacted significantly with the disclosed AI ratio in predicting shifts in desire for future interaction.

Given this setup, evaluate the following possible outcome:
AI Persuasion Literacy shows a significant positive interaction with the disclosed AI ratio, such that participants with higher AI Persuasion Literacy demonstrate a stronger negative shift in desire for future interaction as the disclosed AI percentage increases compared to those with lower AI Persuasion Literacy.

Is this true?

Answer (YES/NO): NO